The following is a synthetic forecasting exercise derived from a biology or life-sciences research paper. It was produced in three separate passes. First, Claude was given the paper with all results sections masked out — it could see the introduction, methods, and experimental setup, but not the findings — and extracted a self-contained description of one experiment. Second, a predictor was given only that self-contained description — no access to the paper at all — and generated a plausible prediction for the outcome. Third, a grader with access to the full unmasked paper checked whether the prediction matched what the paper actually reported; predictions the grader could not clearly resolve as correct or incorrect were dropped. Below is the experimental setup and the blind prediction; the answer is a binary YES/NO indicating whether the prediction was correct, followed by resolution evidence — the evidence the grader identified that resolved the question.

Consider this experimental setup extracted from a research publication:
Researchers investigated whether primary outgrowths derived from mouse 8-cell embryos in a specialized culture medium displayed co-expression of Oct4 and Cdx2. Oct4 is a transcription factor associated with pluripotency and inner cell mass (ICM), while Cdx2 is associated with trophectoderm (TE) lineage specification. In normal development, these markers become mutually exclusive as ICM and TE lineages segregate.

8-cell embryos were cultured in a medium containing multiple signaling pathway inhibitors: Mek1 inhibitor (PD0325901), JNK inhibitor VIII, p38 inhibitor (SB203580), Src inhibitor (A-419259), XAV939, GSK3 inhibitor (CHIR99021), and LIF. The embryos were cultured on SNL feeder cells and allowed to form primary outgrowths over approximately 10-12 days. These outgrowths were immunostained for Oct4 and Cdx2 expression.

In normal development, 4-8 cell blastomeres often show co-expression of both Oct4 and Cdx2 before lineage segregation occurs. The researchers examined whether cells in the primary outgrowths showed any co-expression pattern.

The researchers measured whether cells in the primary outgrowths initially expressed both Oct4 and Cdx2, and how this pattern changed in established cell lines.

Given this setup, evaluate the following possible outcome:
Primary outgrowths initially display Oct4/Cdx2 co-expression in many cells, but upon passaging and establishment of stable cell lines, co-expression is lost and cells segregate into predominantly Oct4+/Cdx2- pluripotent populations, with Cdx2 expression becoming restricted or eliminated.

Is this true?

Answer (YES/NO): NO